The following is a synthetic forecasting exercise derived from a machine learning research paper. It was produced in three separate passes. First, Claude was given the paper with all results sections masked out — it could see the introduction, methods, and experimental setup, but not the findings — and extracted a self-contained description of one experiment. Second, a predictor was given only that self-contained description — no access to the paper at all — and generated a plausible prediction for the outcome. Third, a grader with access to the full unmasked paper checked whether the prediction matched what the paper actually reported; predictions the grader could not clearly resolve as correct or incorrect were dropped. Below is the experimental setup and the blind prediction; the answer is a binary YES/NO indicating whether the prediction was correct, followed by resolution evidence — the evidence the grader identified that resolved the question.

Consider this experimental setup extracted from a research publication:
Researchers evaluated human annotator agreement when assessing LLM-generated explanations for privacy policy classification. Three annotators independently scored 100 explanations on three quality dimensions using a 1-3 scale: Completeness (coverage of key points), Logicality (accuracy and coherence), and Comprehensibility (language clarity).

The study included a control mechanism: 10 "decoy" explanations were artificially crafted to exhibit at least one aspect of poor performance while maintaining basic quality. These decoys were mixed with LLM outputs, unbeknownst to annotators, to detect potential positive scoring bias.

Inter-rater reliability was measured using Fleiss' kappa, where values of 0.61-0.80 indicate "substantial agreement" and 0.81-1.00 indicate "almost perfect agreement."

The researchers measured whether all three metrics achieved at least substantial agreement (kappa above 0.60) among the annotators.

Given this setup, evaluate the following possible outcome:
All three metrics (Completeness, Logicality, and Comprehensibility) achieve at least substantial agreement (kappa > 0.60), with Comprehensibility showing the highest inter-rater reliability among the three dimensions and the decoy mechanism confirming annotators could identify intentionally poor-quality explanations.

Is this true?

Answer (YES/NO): NO